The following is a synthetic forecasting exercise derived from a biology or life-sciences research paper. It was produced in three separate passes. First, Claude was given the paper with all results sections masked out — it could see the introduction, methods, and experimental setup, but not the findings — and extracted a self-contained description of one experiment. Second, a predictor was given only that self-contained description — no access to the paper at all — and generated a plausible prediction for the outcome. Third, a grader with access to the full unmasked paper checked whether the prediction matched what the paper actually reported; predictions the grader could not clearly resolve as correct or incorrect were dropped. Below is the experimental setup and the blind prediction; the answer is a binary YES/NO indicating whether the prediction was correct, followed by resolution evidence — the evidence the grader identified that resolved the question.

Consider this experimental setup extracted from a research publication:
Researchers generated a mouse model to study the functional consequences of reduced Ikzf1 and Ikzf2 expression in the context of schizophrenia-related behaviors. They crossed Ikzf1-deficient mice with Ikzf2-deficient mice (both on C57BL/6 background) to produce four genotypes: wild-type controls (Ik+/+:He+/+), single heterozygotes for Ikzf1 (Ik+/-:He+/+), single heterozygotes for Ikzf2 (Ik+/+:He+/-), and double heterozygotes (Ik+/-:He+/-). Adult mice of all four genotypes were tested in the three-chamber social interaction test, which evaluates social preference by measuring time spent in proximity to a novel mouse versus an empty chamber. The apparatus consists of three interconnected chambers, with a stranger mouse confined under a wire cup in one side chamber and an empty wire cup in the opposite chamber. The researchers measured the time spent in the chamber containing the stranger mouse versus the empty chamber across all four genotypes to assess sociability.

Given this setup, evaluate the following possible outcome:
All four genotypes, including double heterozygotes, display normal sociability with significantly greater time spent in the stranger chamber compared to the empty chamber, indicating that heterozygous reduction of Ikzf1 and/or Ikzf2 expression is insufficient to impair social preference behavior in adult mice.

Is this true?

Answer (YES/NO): NO